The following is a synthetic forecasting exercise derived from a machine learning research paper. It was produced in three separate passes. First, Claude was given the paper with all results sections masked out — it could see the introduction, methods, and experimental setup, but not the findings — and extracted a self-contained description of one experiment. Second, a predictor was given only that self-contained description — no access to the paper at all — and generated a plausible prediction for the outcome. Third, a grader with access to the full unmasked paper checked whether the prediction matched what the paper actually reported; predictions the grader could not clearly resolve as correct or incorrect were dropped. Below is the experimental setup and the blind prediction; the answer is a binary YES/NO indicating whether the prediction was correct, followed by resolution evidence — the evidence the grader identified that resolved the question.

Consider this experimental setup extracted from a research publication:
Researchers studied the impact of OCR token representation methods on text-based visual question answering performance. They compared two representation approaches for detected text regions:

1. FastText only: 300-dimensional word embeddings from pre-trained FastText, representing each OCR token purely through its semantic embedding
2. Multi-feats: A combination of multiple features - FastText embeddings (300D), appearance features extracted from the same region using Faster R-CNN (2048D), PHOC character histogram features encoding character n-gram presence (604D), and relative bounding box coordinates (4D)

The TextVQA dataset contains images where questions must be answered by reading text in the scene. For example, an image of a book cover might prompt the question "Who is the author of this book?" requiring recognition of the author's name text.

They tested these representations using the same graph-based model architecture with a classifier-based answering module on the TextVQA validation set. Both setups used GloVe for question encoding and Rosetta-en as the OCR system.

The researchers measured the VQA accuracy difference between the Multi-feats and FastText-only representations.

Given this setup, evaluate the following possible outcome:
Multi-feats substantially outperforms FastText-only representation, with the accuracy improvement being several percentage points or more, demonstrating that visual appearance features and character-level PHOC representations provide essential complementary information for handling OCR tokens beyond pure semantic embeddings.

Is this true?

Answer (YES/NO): YES